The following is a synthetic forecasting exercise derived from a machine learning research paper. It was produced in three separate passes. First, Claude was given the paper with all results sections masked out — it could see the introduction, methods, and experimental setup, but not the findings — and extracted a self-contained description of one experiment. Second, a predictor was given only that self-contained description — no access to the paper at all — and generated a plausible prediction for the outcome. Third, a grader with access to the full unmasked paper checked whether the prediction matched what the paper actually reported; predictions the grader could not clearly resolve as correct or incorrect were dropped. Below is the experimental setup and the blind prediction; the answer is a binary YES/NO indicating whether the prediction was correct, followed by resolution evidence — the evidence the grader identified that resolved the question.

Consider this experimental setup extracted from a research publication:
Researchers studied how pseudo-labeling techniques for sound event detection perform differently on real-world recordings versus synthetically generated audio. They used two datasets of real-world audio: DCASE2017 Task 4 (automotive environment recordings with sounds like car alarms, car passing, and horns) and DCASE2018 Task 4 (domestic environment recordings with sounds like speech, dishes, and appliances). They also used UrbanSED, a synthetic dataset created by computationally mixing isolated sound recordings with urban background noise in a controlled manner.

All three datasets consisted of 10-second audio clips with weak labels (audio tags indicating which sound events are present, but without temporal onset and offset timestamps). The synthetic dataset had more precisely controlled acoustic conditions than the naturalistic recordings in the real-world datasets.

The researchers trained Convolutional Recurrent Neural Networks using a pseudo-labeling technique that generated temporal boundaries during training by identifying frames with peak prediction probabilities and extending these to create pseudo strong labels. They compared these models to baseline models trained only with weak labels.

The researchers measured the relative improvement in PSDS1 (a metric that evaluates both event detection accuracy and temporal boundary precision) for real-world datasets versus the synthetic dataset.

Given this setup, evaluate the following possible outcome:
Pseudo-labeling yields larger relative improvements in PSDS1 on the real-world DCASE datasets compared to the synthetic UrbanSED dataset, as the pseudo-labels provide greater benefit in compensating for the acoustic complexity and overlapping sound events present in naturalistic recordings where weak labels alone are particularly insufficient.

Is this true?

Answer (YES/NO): YES